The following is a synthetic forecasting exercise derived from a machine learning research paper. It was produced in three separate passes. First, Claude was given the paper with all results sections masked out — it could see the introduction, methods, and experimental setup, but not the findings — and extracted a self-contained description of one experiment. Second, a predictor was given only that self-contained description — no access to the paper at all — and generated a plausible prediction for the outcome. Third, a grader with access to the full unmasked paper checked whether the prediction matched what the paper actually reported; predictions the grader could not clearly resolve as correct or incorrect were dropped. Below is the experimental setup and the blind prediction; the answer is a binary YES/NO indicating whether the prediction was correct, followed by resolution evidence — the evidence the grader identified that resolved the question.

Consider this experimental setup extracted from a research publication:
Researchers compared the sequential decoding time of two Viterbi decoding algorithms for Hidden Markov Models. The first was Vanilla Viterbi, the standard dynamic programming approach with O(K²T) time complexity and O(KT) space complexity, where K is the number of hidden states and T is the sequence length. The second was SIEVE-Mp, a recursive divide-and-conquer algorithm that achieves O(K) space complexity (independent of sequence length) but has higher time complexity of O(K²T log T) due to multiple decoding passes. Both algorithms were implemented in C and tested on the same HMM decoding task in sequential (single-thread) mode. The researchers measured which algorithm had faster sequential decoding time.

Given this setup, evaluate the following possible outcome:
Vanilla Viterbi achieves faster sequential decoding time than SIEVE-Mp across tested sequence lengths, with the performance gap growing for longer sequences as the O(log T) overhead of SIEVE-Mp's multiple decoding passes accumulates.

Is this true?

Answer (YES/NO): YES